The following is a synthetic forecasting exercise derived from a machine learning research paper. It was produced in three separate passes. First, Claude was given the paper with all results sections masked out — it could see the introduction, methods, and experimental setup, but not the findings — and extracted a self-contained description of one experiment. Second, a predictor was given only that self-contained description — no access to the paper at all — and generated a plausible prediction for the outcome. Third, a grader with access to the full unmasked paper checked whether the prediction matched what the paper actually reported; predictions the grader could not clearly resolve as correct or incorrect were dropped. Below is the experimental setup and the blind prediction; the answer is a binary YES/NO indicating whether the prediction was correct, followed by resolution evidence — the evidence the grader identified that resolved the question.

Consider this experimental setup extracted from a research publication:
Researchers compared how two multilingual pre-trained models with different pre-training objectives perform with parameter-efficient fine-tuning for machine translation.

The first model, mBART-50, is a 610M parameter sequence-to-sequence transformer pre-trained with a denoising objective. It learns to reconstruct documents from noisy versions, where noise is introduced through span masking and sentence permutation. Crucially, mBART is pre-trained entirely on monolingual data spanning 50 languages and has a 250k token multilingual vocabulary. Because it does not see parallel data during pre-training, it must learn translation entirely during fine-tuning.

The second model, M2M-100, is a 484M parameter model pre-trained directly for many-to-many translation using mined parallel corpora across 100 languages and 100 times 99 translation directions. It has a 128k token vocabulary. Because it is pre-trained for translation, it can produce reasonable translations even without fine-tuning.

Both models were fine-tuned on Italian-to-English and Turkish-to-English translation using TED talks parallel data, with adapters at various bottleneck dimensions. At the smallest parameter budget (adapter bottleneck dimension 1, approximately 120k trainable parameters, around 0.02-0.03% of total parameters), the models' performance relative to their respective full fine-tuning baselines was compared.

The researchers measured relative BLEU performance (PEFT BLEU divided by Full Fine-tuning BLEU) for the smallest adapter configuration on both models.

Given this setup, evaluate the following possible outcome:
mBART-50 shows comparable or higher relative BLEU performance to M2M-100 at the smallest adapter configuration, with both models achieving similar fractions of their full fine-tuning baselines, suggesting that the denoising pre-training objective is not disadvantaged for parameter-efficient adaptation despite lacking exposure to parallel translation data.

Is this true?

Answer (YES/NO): NO